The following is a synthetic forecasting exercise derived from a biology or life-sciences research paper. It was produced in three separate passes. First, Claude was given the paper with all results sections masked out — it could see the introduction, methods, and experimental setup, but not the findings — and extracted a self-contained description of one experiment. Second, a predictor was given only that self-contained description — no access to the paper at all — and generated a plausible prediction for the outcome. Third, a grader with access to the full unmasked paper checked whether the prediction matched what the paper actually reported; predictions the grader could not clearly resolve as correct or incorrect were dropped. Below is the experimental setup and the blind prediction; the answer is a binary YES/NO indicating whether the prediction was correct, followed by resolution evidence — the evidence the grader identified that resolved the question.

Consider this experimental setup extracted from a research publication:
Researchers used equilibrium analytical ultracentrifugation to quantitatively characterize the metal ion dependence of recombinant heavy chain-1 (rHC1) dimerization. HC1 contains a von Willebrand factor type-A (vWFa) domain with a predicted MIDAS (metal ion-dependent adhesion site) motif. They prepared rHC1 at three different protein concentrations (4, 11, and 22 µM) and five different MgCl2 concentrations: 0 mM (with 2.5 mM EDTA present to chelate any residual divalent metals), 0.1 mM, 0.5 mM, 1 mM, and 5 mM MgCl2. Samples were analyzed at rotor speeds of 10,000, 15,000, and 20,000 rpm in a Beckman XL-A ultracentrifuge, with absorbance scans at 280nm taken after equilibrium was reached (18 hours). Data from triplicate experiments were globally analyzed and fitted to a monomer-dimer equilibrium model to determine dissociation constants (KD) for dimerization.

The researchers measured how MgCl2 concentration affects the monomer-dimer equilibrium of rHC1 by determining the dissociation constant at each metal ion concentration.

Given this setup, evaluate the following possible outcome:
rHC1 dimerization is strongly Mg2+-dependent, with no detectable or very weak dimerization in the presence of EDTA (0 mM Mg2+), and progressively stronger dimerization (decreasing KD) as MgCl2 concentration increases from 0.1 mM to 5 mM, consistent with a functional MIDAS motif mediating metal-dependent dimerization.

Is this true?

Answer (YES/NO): NO